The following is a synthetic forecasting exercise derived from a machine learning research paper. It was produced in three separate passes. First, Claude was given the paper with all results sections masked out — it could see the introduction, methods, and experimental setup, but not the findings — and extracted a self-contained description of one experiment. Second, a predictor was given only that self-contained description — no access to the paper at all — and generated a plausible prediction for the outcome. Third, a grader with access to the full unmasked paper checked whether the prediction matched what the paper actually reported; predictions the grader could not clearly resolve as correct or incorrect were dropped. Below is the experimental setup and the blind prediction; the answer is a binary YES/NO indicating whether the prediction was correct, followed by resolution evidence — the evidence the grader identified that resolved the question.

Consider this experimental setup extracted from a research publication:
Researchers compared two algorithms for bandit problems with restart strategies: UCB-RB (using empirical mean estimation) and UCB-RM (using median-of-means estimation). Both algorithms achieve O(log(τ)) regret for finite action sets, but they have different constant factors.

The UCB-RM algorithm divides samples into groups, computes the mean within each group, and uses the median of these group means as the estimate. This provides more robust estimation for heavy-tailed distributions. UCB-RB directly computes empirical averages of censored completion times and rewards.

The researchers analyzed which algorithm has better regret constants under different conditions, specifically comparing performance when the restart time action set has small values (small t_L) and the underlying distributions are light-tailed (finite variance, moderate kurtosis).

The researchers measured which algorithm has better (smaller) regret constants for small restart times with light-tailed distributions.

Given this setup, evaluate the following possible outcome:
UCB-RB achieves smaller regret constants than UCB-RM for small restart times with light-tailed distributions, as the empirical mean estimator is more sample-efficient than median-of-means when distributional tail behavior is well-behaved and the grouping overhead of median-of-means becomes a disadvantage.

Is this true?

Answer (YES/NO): YES